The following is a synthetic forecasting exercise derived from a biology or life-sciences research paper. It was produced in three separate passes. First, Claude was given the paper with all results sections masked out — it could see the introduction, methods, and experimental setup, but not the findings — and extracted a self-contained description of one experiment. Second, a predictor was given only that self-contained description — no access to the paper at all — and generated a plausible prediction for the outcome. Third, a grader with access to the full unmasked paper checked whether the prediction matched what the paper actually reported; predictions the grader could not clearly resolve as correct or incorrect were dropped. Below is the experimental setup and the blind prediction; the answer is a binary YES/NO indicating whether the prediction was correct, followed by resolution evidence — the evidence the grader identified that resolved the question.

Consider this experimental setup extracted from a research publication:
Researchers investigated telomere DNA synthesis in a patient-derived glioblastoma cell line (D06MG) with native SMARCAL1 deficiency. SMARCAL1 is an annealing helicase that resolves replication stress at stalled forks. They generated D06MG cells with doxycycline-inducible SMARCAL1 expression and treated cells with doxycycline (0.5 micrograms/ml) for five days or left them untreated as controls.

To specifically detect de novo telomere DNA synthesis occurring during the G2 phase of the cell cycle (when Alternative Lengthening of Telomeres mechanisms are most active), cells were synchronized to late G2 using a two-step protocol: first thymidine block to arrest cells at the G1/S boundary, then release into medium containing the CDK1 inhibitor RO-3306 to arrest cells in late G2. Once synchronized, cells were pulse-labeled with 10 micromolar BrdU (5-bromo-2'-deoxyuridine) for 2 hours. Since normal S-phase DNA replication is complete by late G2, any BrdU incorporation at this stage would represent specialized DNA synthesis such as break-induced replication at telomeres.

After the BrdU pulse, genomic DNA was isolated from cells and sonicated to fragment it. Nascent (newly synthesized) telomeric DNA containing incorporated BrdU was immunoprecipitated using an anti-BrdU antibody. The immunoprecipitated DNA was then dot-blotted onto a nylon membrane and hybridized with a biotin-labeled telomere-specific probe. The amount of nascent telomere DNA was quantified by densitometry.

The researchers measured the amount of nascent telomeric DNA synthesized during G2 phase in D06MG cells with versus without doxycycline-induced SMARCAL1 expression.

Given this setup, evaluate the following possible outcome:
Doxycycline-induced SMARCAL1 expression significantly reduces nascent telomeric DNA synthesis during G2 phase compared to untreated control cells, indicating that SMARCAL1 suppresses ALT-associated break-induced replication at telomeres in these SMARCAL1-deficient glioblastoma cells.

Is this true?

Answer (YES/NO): YES